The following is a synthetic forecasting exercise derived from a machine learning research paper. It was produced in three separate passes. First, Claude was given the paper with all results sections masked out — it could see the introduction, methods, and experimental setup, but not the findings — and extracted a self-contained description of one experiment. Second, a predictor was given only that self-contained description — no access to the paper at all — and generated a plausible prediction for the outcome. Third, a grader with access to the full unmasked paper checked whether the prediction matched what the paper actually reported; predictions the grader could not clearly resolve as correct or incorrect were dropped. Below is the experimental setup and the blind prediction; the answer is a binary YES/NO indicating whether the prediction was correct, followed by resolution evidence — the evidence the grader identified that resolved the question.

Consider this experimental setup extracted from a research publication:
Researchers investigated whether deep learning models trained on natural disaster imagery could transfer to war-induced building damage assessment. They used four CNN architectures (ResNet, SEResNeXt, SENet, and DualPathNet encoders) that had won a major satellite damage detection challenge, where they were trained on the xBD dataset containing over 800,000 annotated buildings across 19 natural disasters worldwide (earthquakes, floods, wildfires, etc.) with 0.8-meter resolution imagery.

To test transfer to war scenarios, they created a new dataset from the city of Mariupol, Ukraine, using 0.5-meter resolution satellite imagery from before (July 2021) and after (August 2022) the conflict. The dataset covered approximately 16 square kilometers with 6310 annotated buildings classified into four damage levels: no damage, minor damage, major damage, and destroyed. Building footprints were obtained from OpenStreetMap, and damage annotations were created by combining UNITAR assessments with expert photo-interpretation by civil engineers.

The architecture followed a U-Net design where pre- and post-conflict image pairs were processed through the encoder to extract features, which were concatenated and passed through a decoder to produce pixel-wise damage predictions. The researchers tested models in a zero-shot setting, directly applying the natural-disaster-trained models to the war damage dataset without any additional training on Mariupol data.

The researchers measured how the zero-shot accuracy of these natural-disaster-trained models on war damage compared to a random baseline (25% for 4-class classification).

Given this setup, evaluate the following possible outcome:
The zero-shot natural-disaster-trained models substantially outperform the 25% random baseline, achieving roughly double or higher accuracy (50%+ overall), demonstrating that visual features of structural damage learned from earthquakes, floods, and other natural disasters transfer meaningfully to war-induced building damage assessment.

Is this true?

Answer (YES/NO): NO